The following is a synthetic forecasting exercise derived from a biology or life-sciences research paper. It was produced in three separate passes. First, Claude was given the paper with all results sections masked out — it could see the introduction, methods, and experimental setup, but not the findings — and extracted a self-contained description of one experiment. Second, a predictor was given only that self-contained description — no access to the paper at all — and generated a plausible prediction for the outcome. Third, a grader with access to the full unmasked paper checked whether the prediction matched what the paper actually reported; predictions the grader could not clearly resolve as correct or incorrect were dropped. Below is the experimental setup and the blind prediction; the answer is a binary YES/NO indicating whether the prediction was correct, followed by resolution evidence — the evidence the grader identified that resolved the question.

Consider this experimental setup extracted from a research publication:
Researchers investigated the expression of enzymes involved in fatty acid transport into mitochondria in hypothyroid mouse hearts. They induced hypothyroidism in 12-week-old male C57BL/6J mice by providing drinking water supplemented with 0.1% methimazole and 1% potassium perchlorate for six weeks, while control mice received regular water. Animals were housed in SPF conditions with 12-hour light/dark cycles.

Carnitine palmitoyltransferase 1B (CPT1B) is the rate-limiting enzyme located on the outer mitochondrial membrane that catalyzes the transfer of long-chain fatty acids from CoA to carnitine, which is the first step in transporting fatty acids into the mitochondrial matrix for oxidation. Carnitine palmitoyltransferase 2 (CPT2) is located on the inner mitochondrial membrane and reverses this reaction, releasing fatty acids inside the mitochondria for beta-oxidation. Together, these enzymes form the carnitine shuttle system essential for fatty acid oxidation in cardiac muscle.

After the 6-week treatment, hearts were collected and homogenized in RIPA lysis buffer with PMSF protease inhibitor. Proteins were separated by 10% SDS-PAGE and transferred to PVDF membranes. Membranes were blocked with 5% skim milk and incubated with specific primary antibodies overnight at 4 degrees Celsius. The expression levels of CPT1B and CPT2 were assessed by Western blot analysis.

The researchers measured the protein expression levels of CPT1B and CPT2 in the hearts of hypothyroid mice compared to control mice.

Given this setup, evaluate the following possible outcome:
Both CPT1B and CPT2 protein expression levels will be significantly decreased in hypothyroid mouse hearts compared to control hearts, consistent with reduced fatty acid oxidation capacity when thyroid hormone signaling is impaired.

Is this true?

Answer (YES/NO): YES